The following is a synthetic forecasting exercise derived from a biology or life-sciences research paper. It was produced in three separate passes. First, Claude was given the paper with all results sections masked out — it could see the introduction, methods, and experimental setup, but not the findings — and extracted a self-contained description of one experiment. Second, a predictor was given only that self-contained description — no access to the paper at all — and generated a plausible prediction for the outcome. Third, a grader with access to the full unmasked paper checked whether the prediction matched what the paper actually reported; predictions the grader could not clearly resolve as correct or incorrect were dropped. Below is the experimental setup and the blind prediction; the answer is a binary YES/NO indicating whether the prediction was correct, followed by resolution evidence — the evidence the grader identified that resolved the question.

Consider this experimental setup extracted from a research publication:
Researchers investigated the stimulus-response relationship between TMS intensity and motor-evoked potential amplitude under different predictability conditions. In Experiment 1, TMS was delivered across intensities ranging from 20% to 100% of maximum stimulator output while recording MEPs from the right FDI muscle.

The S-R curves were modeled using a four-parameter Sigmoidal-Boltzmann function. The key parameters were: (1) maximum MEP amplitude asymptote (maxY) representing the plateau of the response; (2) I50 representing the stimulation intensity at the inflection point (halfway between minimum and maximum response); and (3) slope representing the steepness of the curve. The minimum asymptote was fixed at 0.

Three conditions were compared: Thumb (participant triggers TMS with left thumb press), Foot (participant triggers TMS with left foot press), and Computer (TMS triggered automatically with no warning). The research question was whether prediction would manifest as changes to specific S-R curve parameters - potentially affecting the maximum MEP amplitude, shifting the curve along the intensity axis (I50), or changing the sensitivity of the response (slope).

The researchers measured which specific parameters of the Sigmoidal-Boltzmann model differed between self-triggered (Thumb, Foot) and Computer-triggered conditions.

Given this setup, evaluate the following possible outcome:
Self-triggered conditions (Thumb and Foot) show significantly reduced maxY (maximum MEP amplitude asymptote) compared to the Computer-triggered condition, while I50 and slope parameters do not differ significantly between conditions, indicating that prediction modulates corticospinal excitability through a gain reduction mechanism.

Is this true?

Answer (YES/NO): NO